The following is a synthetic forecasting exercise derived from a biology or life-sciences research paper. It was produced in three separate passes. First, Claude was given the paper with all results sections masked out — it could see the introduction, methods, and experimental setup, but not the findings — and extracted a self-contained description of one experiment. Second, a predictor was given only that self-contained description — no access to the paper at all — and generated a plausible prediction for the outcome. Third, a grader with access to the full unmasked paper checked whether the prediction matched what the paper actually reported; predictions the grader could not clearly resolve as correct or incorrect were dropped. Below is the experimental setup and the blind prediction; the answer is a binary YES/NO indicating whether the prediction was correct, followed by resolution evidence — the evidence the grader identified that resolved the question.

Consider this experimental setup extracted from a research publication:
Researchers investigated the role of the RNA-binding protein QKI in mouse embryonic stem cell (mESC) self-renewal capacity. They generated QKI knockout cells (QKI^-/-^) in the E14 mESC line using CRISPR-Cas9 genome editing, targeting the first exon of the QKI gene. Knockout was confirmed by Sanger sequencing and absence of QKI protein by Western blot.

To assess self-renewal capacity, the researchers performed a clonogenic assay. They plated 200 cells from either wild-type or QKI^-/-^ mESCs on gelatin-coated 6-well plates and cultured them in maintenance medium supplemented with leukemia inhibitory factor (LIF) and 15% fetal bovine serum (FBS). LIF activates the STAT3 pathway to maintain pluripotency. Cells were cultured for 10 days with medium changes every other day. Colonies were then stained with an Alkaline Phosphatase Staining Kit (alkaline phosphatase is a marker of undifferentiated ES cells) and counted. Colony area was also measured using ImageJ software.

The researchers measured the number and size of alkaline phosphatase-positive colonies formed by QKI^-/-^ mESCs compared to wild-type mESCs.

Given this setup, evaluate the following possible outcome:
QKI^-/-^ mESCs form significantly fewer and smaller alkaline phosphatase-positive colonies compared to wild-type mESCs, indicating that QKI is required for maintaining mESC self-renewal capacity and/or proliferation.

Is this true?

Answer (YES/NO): YES